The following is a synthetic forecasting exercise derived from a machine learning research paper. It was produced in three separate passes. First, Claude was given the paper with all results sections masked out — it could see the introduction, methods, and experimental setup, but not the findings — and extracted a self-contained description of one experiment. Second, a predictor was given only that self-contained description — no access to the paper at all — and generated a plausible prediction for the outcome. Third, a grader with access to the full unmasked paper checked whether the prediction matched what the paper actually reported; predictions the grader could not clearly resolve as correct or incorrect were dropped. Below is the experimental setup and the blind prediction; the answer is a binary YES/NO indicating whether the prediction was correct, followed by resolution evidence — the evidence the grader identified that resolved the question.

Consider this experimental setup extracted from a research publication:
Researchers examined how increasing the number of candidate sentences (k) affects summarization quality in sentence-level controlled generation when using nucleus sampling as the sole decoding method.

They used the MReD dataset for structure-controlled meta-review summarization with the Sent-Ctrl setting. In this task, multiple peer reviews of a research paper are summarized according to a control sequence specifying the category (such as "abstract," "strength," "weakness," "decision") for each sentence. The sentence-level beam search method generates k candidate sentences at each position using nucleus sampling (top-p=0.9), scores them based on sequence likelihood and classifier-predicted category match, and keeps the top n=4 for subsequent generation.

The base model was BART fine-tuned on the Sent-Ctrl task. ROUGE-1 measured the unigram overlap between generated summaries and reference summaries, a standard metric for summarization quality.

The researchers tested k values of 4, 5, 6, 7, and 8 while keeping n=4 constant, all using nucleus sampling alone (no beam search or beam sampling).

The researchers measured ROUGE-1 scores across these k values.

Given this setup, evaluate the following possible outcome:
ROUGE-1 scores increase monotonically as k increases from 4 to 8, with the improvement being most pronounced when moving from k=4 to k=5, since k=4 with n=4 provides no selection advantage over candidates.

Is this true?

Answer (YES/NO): NO